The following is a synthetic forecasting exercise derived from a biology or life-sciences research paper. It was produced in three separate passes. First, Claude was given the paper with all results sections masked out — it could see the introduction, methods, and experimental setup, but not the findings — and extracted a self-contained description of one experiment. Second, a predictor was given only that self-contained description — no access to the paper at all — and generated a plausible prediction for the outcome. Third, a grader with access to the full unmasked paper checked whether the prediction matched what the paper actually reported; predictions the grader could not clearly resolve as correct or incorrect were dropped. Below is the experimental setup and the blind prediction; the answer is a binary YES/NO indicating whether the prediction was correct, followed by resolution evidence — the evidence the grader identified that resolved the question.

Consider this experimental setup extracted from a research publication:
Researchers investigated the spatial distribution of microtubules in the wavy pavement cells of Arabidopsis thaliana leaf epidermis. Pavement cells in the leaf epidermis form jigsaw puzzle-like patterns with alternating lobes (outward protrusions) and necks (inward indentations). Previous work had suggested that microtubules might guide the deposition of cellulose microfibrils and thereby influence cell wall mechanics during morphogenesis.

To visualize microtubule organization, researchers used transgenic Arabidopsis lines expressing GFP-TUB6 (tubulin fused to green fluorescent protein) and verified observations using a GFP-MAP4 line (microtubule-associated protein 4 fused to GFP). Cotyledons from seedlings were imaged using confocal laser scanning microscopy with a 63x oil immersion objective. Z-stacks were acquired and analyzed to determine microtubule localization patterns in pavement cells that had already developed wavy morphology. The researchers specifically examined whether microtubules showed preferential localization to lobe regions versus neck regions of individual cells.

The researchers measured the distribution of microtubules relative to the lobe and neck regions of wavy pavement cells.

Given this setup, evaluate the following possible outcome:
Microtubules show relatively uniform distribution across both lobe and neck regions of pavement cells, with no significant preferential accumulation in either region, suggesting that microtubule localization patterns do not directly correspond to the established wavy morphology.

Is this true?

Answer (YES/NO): NO